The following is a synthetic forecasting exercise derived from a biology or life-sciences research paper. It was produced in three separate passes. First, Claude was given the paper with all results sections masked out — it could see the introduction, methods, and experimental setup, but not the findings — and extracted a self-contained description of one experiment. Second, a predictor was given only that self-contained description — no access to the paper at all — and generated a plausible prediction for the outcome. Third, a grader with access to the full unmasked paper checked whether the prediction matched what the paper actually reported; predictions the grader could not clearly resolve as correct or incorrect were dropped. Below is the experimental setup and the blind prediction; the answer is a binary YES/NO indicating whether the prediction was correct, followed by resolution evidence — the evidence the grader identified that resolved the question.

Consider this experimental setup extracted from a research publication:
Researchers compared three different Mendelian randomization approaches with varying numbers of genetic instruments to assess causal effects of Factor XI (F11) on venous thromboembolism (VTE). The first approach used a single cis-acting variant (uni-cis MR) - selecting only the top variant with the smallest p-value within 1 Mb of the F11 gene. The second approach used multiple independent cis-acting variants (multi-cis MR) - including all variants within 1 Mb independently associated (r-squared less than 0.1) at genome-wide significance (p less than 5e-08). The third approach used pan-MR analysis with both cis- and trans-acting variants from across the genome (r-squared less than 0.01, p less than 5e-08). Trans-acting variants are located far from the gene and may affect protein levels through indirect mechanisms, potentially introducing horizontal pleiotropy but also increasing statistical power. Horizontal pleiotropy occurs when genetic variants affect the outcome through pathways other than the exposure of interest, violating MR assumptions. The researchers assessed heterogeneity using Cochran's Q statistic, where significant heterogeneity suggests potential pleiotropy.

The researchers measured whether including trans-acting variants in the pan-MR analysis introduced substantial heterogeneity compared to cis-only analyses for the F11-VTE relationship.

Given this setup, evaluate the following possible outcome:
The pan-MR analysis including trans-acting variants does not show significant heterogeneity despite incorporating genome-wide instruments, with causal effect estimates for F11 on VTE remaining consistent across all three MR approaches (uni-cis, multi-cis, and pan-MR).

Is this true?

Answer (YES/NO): YES